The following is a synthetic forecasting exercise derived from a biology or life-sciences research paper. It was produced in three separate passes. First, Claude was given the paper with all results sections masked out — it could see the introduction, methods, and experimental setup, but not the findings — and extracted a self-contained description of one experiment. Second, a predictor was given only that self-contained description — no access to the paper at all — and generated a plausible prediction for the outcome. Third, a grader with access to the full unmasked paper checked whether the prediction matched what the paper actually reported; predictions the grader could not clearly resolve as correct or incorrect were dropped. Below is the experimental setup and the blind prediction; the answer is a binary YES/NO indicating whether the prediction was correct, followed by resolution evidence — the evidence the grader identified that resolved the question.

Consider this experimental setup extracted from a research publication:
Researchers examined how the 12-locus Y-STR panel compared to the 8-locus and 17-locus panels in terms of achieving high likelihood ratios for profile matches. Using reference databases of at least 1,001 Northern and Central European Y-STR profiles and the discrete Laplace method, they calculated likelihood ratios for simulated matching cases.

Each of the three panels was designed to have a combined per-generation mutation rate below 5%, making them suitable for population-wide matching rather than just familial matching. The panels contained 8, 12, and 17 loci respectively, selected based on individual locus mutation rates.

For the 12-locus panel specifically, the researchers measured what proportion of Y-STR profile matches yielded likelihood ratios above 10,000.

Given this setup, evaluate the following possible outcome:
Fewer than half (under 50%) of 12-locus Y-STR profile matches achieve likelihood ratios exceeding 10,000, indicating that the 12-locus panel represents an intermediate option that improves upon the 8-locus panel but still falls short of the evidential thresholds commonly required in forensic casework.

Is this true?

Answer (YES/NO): NO